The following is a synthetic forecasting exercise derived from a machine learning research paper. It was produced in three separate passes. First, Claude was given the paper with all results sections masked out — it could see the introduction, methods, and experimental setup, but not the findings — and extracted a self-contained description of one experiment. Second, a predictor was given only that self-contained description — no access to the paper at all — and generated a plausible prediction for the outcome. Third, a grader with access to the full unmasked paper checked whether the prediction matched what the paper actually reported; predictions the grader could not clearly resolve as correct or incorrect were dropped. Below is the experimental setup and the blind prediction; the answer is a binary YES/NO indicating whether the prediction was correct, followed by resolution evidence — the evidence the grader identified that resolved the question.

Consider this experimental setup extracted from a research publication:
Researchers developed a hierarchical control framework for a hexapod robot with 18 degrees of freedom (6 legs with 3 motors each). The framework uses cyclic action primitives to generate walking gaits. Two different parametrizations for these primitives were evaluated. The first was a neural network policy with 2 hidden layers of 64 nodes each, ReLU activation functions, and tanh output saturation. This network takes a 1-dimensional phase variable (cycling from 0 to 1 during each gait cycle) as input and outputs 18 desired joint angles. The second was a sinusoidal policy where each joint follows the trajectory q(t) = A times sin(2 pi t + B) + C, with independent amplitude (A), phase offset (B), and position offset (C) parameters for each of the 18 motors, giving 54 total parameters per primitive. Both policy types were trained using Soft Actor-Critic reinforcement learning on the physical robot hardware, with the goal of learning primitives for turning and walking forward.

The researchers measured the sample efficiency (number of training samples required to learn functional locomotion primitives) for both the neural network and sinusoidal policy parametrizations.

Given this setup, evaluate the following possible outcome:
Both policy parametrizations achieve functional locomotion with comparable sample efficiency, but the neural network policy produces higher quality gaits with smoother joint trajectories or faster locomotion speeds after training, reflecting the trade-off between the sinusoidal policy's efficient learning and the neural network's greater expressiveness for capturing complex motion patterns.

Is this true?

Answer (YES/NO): NO